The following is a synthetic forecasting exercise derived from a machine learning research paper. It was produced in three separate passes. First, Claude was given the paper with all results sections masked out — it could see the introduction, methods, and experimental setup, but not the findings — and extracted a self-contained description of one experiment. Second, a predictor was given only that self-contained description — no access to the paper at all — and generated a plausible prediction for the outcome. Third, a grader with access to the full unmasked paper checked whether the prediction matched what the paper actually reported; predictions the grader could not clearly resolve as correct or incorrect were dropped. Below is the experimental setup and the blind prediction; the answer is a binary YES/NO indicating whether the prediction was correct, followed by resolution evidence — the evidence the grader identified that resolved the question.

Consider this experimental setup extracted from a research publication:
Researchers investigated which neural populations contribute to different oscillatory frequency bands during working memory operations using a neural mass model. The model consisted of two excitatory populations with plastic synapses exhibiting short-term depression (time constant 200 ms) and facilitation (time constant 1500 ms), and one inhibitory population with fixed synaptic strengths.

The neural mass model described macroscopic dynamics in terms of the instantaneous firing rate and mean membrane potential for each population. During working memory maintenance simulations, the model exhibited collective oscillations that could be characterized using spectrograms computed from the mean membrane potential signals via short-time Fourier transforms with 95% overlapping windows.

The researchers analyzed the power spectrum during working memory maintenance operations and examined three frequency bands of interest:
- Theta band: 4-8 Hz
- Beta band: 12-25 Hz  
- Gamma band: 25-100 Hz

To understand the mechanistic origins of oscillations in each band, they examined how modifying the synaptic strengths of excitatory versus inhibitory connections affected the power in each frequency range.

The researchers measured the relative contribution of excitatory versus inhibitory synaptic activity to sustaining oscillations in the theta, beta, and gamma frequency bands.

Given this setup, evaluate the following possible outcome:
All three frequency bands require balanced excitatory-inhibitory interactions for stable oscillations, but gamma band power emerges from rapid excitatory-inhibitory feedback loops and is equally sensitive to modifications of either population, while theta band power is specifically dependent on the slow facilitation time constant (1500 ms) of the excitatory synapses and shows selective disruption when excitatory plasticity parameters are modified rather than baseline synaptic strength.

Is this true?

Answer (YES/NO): NO